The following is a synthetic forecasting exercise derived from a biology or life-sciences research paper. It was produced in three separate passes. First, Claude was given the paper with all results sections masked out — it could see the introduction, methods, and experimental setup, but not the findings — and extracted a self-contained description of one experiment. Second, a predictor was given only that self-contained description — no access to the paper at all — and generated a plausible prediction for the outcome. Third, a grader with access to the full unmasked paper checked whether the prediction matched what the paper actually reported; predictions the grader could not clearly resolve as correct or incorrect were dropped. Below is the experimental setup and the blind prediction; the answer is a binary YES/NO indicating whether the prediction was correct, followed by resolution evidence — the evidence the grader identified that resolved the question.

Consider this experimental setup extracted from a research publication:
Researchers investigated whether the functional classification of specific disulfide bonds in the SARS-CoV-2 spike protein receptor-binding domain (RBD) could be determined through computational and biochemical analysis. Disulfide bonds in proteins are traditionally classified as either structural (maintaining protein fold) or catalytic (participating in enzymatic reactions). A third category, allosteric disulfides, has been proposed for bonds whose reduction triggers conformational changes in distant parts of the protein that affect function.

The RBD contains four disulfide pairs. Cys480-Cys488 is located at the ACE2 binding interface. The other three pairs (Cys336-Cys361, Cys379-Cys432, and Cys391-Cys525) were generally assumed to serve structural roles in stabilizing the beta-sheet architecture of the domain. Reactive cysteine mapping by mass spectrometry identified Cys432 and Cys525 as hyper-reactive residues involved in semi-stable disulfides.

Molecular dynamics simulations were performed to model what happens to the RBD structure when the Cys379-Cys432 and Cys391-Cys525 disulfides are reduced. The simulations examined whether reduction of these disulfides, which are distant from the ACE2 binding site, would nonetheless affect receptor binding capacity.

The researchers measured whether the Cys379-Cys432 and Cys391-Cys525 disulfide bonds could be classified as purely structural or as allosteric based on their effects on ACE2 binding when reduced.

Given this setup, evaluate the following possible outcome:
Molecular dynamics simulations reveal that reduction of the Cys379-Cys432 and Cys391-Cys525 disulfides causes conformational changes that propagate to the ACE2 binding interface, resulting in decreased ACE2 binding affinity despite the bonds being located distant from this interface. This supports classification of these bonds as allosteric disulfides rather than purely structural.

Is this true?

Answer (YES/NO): YES